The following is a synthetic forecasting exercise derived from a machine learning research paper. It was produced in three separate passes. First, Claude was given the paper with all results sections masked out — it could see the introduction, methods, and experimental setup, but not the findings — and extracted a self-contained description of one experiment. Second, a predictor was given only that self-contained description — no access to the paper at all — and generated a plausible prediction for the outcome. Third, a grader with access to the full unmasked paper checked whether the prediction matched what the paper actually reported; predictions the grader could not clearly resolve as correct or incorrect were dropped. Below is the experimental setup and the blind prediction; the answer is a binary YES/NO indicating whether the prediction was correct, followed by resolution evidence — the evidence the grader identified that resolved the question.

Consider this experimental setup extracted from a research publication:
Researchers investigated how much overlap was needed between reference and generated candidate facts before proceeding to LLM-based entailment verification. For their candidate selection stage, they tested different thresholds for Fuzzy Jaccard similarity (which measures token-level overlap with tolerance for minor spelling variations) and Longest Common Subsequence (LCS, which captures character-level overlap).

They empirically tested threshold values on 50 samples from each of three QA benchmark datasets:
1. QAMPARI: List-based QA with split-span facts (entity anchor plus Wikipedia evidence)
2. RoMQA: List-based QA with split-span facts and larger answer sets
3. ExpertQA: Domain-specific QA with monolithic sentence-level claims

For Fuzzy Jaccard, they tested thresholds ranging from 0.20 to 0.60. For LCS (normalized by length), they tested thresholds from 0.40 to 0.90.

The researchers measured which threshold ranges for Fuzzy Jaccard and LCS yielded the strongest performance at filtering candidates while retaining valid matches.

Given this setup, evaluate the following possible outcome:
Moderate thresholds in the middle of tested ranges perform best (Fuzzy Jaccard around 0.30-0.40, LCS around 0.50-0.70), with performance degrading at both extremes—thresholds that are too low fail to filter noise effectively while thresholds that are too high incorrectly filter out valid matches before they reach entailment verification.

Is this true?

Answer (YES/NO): NO